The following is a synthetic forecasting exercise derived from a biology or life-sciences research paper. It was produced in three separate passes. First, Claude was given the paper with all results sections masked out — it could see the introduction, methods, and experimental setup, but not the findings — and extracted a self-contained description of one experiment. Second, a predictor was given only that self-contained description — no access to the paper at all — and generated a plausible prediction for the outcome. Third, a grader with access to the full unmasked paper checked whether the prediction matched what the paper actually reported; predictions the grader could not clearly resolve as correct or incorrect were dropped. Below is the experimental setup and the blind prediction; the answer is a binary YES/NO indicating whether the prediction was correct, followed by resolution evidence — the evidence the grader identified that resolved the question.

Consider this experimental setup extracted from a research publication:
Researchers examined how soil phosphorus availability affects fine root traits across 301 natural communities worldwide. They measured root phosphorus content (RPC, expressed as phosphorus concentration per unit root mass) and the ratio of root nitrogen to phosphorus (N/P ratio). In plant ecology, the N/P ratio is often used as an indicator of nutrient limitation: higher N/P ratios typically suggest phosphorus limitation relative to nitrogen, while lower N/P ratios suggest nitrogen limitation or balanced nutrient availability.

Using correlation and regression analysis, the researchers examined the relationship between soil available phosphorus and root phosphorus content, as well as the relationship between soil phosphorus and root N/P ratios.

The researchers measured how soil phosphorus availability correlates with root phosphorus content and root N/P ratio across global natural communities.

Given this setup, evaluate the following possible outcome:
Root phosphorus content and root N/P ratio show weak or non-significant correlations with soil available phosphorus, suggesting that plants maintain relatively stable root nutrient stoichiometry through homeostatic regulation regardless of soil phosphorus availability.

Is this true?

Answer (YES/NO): NO